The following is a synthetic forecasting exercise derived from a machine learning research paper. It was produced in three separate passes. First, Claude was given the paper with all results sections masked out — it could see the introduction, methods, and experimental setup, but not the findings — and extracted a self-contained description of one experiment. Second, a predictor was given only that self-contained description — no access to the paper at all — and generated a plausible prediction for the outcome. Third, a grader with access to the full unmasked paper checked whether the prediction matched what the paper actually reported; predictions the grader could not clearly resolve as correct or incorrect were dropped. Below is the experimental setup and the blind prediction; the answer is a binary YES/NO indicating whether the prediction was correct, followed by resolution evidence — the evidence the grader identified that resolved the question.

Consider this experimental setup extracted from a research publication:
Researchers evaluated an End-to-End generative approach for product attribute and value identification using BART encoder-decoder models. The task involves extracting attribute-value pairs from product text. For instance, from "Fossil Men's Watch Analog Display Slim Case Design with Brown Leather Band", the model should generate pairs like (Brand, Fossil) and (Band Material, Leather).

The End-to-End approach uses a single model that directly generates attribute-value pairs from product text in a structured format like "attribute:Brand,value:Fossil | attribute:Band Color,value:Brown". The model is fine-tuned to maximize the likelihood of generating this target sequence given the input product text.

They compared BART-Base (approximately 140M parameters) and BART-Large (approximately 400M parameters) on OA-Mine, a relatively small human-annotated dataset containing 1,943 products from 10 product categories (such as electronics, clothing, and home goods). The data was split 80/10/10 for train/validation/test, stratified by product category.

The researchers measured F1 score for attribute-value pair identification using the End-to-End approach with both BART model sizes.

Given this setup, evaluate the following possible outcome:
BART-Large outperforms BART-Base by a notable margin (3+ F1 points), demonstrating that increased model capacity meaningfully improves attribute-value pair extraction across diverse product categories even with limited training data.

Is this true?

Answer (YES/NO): NO